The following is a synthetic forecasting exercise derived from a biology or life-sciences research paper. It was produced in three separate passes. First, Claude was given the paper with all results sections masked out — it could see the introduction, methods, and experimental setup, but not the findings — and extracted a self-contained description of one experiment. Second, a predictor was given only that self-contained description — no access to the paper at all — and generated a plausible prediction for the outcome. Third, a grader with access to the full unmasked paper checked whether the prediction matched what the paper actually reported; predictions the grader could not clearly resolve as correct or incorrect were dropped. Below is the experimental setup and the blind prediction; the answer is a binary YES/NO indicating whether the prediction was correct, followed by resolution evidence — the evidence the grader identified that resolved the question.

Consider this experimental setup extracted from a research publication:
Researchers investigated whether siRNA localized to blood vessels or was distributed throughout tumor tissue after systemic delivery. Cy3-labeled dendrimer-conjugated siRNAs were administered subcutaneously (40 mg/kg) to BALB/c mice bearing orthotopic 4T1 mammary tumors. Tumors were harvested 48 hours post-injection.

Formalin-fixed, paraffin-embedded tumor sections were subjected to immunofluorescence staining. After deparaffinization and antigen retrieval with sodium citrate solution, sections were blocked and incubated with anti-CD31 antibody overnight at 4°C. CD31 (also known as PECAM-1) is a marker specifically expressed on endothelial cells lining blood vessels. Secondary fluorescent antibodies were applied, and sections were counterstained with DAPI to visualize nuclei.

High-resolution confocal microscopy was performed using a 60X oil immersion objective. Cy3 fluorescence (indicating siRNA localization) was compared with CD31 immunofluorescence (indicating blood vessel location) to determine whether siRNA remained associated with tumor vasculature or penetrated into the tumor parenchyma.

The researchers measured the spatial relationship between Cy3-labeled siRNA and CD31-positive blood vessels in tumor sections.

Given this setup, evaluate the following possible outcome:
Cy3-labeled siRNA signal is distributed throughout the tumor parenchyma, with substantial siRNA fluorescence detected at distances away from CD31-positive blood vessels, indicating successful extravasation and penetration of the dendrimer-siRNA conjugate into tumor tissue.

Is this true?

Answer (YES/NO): YES